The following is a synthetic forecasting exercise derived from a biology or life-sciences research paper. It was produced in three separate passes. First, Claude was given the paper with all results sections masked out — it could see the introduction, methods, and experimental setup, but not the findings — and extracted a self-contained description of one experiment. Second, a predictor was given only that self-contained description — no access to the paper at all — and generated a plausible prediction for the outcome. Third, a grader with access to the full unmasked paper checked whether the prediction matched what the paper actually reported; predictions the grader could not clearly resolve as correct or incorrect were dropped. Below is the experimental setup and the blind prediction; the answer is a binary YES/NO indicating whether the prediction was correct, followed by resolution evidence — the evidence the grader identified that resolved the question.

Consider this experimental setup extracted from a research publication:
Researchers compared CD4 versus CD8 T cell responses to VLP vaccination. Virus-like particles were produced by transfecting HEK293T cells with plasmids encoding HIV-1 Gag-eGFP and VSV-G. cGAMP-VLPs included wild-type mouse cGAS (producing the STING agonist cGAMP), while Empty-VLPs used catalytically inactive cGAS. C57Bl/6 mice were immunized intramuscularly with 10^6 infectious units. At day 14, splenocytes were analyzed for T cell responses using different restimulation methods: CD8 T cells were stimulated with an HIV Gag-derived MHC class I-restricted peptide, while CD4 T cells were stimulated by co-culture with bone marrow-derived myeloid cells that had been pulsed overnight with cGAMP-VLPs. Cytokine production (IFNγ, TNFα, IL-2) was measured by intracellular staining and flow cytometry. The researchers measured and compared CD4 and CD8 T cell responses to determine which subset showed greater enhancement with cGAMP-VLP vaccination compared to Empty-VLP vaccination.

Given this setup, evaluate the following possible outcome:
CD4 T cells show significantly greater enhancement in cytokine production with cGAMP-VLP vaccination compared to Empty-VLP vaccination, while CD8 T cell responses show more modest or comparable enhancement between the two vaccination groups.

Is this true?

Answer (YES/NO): YES